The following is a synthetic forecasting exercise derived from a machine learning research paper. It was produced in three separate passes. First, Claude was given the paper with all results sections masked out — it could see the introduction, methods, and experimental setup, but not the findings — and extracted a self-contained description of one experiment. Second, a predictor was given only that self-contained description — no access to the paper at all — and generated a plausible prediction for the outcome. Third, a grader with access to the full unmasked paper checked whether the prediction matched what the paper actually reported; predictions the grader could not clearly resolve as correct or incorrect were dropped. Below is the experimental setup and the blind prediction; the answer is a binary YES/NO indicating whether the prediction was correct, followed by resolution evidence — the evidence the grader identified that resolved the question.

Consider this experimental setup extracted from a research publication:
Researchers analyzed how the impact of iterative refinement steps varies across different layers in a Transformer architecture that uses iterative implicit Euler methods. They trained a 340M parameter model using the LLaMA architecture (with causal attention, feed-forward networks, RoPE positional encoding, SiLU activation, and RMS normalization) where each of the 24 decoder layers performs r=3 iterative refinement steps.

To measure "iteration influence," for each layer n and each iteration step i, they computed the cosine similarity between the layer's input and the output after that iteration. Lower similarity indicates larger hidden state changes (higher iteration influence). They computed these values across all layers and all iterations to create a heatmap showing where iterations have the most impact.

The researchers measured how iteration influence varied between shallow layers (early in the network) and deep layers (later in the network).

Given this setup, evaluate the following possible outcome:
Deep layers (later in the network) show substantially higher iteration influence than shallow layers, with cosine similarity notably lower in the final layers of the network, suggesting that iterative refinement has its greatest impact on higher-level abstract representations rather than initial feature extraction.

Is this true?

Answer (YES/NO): YES